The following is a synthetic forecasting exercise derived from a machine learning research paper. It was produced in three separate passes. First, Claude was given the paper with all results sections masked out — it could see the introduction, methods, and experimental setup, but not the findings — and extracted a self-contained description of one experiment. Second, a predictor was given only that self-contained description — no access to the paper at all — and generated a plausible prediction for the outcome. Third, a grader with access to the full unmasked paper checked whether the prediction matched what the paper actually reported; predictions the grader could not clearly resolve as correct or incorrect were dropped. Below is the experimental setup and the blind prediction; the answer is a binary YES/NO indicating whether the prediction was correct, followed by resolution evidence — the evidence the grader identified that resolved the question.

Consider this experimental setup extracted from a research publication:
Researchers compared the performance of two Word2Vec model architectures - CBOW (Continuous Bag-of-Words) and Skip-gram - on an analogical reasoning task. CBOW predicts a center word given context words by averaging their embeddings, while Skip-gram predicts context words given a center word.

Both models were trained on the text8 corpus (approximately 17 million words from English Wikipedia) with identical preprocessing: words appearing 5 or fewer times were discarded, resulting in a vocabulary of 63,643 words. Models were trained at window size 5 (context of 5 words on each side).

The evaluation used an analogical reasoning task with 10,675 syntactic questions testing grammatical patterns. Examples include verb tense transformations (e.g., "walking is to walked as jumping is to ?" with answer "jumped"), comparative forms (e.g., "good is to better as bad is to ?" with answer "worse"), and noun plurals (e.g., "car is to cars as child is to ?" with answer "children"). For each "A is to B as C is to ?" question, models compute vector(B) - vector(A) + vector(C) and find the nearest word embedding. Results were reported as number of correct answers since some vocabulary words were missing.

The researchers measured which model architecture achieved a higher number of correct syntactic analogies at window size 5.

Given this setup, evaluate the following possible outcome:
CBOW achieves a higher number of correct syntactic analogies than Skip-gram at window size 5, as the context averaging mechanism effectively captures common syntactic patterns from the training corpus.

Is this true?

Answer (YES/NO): YES